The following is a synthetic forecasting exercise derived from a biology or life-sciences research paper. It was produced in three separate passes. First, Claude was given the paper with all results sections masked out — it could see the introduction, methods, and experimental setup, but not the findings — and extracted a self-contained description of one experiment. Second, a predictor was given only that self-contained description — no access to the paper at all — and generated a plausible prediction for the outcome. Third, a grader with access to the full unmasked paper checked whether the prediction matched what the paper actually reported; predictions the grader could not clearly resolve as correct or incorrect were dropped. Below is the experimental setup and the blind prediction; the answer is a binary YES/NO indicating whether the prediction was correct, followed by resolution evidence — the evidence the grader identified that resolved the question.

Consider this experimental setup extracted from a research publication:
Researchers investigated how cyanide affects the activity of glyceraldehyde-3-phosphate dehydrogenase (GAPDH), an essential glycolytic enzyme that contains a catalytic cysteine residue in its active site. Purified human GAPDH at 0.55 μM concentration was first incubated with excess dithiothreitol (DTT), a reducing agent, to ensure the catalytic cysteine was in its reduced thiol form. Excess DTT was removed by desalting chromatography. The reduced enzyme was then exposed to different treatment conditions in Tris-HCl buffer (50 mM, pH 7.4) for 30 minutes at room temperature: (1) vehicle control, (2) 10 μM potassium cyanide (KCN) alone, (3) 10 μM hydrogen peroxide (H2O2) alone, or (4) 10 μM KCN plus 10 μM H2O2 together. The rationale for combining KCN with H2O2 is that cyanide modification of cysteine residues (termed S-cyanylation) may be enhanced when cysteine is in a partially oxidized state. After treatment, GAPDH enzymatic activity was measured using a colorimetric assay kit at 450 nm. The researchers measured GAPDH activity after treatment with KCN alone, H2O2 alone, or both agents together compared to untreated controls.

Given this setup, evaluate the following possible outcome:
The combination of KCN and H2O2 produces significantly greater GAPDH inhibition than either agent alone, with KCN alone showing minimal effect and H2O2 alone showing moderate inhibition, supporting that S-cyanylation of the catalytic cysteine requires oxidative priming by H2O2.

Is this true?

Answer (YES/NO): NO